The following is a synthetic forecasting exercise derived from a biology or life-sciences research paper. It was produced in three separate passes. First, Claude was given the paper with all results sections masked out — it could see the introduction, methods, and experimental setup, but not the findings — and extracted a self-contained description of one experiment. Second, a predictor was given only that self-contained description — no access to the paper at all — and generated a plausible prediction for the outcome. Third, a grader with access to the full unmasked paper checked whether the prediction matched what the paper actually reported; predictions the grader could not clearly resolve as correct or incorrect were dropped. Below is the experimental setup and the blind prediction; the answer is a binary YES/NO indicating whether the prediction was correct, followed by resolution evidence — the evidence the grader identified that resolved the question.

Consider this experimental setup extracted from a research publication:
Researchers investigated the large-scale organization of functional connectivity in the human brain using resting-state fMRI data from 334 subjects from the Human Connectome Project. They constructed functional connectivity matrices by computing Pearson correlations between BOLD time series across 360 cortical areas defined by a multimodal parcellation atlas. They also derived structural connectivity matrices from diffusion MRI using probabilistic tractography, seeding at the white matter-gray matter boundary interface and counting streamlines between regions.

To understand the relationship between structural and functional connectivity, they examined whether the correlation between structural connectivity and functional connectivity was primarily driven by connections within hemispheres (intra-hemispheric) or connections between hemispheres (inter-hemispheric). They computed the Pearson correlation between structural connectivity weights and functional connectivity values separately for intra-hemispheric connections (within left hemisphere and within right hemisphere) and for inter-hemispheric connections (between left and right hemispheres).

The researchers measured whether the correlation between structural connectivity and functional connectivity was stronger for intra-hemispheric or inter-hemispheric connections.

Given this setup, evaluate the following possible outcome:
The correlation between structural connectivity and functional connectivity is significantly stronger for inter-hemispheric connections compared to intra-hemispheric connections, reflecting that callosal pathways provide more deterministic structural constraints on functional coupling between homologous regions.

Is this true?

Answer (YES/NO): NO